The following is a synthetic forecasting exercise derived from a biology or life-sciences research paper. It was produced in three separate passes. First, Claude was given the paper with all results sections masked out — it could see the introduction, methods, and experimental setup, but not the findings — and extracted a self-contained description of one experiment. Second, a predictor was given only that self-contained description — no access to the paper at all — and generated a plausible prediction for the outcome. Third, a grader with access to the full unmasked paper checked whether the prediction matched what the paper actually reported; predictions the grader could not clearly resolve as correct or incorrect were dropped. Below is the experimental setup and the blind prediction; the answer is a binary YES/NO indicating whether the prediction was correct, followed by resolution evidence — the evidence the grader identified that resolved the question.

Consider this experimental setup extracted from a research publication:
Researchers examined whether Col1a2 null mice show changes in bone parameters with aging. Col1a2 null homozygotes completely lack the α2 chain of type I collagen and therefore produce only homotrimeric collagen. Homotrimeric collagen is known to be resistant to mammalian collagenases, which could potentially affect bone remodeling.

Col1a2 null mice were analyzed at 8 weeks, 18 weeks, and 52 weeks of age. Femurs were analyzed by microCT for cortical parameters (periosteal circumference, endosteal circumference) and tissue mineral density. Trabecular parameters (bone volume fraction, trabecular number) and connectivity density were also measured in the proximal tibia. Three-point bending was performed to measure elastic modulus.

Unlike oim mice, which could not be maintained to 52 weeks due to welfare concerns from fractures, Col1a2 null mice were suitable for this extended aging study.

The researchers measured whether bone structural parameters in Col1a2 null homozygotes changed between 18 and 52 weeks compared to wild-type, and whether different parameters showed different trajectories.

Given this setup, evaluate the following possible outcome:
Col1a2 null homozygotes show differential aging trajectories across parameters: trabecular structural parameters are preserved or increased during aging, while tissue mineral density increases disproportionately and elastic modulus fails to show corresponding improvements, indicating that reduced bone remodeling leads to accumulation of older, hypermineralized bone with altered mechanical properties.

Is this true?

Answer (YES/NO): YES